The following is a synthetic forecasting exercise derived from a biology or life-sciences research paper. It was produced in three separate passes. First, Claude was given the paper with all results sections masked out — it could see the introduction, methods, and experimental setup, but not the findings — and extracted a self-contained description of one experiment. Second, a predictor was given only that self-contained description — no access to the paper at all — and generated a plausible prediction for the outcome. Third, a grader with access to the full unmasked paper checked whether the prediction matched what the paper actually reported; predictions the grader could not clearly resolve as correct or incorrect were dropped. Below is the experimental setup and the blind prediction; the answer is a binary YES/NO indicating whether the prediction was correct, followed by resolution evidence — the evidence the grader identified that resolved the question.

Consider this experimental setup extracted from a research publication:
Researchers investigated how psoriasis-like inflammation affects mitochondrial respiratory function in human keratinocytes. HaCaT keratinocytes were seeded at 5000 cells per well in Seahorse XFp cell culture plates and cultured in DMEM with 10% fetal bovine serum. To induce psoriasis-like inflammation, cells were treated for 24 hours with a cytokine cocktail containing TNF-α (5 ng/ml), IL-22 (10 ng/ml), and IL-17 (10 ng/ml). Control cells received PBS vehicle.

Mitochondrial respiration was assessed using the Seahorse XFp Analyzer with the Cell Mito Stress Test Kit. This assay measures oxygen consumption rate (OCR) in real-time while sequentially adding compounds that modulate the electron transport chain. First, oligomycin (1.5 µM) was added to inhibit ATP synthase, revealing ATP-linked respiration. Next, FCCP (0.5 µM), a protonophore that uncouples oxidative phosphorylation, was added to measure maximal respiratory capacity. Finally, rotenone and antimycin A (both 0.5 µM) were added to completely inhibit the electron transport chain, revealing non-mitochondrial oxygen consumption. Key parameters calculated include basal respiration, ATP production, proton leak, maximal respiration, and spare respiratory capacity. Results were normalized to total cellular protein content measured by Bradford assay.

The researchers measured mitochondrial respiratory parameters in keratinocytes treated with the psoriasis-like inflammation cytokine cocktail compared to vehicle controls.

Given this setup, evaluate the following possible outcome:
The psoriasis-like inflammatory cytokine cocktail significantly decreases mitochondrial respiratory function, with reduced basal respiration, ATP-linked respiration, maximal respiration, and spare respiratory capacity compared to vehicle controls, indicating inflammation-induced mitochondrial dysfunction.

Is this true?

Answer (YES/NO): YES